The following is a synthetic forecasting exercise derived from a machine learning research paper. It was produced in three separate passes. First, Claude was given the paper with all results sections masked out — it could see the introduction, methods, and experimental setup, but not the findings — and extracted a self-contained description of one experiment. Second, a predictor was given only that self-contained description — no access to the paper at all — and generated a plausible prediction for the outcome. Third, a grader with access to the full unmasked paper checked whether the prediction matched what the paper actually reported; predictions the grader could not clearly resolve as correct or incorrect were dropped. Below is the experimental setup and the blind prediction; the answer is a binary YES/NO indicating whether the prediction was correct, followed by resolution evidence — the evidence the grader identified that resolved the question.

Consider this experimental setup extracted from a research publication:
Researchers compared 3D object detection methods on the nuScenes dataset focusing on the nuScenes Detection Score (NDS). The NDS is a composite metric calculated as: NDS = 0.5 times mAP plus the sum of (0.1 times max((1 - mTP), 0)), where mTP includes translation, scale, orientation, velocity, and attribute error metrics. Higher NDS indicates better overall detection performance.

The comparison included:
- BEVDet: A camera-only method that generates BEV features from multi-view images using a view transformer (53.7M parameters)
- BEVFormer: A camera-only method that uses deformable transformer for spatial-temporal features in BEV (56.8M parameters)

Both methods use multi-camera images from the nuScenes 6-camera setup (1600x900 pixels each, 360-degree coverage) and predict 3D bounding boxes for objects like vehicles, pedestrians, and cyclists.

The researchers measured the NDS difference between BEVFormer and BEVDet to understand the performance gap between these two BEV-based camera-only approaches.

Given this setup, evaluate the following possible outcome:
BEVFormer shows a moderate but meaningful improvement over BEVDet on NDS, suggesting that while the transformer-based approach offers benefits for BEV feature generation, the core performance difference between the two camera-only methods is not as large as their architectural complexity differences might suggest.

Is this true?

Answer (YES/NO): NO